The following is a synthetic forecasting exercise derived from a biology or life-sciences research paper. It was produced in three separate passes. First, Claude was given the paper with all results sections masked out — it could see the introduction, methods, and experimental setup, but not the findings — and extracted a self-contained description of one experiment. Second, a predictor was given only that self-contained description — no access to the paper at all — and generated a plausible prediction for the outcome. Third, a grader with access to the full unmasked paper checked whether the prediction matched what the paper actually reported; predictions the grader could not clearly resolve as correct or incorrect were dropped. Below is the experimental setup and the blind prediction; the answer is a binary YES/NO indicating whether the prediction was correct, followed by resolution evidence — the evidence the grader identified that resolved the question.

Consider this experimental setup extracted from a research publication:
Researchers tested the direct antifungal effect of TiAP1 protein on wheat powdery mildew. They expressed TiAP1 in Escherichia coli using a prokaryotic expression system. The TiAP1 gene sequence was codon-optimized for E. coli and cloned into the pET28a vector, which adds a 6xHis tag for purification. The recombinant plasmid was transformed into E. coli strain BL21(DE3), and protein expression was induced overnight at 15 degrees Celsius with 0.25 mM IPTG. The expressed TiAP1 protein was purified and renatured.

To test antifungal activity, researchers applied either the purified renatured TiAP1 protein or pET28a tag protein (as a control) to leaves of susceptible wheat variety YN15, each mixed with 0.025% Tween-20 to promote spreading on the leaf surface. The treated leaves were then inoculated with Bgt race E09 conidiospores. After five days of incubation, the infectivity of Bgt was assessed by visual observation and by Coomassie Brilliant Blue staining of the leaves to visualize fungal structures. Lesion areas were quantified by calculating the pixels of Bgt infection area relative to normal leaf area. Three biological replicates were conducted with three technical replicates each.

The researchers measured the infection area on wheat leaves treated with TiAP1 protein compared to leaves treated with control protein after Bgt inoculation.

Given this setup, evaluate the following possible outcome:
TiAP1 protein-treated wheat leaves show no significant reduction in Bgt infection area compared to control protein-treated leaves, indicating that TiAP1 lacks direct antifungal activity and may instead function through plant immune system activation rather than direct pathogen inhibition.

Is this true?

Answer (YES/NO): NO